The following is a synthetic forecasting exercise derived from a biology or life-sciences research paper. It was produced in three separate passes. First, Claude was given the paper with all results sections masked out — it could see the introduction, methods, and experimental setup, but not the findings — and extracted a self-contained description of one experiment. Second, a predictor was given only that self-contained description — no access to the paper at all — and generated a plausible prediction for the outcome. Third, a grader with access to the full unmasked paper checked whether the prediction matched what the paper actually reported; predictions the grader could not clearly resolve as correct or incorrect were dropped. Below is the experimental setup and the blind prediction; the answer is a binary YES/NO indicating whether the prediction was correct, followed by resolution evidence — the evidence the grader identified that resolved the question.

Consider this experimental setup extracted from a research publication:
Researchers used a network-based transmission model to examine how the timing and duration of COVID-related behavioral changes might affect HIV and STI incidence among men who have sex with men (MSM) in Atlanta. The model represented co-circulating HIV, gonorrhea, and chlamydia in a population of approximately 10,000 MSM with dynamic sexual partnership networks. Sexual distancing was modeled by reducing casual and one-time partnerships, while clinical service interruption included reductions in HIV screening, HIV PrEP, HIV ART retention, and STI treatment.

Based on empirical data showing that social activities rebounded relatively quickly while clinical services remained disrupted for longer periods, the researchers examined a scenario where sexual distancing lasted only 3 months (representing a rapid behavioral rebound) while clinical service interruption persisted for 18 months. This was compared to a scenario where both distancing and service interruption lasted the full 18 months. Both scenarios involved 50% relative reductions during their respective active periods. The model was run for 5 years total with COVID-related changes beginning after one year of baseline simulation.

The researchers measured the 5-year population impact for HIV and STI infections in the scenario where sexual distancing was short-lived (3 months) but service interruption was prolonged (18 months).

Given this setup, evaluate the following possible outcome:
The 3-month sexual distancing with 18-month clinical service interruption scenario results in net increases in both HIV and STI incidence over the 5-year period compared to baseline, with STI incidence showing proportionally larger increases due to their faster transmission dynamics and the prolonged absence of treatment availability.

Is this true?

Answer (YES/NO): YES